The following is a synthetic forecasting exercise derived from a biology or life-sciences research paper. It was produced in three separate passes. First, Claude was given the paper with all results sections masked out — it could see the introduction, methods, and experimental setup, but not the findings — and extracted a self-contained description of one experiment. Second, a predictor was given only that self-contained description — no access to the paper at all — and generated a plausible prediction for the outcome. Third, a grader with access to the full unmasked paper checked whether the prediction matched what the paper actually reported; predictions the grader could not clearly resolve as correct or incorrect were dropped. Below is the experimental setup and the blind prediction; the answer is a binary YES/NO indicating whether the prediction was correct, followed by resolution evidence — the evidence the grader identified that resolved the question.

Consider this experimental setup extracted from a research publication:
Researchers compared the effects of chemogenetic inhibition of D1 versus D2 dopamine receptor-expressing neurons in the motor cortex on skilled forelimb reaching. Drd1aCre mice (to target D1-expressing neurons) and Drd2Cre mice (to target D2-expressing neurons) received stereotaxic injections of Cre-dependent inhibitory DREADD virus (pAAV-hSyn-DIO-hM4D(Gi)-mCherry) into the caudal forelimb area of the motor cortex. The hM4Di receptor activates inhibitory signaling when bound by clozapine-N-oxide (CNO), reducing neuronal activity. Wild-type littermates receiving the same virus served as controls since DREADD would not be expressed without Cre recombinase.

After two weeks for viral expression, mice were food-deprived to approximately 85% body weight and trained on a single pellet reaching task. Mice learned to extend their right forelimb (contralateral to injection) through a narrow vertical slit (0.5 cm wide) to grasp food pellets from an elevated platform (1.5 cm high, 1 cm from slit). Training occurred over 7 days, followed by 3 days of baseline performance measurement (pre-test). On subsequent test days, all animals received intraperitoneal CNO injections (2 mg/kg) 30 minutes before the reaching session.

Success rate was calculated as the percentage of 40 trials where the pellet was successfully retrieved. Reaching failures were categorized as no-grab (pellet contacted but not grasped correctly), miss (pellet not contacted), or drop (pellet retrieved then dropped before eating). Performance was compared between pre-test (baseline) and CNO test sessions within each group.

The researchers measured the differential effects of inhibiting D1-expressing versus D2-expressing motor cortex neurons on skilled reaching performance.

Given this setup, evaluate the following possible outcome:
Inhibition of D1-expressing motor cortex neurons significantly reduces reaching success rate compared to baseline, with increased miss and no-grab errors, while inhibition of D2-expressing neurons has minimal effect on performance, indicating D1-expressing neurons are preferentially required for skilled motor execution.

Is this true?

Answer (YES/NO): NO